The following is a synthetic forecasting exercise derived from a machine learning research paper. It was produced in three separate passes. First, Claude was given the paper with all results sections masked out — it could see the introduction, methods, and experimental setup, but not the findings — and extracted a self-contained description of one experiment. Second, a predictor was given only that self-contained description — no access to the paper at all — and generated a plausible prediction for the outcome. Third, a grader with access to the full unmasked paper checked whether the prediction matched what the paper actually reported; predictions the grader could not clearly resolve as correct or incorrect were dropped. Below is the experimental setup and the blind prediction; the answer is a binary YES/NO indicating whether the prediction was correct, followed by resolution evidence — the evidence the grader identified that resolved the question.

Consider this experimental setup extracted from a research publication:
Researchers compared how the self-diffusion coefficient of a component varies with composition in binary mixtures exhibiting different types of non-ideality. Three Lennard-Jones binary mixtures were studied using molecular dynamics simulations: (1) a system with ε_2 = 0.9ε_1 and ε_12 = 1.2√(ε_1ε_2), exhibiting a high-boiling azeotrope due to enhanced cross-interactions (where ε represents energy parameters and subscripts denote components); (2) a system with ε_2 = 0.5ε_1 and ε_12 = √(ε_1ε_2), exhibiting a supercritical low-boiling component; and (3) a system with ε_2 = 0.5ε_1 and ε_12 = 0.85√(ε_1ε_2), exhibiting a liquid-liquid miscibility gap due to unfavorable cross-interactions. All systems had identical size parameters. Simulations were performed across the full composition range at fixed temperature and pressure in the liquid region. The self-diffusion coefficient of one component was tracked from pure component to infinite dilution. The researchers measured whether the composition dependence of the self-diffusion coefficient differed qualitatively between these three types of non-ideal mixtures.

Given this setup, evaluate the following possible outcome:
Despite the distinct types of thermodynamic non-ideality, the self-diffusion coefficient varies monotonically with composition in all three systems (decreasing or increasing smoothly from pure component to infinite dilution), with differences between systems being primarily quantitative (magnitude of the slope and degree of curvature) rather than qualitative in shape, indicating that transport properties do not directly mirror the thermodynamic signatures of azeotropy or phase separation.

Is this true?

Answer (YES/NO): NO